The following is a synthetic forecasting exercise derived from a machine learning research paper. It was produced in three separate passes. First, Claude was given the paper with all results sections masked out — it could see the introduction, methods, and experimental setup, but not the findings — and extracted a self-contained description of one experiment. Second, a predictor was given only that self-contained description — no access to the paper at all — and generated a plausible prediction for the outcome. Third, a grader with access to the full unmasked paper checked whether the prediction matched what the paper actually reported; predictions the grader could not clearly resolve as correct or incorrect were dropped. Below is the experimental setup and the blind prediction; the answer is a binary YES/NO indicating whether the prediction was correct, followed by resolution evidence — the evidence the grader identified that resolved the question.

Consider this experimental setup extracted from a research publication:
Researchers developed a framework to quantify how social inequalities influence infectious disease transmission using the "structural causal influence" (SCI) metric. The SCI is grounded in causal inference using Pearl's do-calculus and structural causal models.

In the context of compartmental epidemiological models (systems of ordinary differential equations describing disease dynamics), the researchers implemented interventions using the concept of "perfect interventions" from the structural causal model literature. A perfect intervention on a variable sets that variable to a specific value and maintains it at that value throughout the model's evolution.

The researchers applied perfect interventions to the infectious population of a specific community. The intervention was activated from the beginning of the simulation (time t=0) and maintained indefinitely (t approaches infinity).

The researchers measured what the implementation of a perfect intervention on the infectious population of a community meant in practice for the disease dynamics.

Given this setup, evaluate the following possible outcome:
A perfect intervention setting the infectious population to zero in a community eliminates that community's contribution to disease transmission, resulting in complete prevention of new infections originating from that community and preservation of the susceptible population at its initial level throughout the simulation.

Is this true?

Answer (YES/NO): NO